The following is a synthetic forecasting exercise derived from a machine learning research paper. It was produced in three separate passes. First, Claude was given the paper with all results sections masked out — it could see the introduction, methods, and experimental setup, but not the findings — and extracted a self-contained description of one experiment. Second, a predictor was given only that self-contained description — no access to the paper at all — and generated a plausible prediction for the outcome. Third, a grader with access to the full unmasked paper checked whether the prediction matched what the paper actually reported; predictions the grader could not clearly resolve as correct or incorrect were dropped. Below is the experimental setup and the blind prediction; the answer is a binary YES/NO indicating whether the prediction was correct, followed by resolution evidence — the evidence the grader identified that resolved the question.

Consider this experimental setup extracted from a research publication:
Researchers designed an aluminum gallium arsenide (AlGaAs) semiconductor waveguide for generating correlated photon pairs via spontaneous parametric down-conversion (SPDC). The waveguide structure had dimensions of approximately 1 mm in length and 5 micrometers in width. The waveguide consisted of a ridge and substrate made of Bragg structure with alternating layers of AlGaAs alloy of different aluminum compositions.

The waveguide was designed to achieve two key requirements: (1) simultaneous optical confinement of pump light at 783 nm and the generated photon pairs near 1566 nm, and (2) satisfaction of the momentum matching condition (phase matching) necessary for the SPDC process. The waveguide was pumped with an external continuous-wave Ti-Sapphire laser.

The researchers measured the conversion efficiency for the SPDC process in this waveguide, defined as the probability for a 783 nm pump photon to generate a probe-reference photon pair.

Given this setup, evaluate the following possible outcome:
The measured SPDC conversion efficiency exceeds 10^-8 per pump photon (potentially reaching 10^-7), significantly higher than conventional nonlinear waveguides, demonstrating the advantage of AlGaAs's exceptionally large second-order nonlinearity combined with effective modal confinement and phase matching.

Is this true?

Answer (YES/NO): YES